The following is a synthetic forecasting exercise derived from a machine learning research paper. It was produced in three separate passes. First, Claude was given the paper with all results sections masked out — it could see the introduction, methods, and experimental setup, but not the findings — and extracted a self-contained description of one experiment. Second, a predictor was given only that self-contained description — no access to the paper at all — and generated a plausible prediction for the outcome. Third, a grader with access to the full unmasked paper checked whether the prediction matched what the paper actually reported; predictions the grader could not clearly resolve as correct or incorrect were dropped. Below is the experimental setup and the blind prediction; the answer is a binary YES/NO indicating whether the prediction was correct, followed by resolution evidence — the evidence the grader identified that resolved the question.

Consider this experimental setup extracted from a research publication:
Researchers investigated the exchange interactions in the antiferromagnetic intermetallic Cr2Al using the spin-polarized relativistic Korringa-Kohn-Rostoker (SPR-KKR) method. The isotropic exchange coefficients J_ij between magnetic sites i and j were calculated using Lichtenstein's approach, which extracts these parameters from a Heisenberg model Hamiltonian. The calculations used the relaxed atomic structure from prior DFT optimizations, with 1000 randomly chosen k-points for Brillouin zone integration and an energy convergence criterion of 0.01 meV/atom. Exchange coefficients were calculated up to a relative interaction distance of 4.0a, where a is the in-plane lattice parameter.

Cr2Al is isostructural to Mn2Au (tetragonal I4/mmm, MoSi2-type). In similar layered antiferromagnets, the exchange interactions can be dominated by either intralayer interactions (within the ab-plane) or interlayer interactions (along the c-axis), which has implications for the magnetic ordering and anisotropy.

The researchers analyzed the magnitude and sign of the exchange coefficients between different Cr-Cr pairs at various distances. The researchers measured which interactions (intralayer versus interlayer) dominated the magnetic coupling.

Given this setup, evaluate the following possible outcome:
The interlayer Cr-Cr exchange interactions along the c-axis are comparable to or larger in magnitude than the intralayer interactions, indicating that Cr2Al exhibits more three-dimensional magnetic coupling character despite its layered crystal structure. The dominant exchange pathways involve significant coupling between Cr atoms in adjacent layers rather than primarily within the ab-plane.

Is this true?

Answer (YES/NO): YES